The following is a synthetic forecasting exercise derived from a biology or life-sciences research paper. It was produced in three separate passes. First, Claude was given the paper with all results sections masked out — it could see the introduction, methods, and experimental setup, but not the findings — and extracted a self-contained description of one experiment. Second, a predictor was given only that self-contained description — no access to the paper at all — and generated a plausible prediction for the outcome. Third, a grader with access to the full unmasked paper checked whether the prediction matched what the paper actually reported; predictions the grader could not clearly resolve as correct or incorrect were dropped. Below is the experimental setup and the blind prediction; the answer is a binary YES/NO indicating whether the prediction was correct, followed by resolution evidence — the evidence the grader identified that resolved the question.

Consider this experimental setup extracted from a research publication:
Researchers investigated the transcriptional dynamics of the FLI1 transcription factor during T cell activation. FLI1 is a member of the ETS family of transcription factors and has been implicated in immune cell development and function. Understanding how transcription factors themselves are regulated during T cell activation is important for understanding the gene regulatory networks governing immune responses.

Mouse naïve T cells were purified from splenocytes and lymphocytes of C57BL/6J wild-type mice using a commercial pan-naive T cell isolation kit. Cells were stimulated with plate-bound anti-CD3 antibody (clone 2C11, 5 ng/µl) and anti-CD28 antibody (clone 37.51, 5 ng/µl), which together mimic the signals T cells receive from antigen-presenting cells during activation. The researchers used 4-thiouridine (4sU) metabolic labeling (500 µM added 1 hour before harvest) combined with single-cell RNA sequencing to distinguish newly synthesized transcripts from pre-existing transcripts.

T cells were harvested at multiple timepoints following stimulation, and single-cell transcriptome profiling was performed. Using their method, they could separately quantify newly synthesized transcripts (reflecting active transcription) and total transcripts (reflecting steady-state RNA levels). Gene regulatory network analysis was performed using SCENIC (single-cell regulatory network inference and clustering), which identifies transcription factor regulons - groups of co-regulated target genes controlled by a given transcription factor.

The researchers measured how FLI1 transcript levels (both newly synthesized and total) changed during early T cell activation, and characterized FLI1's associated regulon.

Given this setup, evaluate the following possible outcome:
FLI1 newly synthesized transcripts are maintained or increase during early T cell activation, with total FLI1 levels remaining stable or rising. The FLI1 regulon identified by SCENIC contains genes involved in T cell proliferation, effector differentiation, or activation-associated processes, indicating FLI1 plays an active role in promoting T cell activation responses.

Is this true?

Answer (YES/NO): NO